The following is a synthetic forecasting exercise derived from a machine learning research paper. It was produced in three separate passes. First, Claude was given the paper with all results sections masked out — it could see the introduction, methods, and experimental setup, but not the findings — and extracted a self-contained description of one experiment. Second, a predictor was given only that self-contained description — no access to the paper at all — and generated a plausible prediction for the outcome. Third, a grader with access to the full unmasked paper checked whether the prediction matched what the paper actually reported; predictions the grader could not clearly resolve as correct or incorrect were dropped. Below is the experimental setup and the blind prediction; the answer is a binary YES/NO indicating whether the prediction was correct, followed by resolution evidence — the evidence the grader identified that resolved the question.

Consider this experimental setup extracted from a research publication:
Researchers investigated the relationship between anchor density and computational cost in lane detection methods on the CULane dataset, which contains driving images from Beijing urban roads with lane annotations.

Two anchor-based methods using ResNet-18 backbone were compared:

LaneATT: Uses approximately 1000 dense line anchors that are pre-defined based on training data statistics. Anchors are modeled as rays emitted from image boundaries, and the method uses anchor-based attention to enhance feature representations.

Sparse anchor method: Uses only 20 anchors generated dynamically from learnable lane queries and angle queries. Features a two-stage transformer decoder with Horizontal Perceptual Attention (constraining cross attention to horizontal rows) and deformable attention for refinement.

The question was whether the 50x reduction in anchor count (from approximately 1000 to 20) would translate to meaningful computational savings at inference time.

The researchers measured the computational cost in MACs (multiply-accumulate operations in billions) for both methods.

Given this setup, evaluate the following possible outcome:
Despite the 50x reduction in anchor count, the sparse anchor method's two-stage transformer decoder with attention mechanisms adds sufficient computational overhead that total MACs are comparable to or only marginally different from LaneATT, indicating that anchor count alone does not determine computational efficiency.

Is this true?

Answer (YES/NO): YES